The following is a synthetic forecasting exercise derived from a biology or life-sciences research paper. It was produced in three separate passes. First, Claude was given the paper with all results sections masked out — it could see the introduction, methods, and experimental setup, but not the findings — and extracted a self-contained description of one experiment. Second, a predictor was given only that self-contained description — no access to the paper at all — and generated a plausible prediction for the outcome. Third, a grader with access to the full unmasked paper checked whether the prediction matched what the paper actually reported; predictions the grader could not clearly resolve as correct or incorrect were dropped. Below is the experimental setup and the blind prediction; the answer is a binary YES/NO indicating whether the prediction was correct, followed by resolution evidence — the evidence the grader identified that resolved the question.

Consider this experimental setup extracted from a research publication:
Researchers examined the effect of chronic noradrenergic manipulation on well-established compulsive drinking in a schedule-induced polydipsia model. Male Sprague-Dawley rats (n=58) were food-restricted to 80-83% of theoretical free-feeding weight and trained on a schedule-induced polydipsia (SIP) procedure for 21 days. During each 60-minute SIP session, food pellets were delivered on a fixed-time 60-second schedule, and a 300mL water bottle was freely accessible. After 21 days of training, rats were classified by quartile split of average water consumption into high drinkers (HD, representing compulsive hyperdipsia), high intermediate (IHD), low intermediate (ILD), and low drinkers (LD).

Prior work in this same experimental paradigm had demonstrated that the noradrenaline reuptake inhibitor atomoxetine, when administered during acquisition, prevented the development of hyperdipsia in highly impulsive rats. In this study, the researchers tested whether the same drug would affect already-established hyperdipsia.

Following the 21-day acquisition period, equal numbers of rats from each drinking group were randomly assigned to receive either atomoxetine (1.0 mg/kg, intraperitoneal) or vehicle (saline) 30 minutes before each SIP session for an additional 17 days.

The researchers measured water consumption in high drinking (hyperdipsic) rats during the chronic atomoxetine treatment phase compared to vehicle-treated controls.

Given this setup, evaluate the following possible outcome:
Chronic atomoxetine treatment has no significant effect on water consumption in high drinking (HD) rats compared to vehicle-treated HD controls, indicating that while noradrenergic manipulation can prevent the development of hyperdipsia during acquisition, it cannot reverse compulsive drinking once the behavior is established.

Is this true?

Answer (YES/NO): NO